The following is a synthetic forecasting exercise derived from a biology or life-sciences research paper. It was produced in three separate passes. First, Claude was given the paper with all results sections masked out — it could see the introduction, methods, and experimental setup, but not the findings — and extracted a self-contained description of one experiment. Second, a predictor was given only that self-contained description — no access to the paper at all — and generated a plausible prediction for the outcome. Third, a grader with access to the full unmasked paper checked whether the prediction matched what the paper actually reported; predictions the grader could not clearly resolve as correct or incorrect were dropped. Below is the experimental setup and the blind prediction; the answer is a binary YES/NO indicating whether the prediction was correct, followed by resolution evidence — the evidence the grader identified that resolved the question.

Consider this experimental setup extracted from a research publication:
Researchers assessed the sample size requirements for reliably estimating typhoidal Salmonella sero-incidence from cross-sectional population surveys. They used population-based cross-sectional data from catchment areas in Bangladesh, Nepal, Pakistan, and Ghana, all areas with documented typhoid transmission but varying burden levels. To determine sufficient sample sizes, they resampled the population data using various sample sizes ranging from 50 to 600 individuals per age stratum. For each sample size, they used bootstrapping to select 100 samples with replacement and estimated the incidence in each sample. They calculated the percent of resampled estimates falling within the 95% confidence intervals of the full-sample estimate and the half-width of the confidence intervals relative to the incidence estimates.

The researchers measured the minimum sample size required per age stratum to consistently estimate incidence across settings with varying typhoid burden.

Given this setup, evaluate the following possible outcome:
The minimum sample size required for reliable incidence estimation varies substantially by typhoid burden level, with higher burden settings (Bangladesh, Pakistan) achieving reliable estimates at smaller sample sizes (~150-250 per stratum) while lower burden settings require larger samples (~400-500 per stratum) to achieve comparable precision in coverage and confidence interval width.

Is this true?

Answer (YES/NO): YES